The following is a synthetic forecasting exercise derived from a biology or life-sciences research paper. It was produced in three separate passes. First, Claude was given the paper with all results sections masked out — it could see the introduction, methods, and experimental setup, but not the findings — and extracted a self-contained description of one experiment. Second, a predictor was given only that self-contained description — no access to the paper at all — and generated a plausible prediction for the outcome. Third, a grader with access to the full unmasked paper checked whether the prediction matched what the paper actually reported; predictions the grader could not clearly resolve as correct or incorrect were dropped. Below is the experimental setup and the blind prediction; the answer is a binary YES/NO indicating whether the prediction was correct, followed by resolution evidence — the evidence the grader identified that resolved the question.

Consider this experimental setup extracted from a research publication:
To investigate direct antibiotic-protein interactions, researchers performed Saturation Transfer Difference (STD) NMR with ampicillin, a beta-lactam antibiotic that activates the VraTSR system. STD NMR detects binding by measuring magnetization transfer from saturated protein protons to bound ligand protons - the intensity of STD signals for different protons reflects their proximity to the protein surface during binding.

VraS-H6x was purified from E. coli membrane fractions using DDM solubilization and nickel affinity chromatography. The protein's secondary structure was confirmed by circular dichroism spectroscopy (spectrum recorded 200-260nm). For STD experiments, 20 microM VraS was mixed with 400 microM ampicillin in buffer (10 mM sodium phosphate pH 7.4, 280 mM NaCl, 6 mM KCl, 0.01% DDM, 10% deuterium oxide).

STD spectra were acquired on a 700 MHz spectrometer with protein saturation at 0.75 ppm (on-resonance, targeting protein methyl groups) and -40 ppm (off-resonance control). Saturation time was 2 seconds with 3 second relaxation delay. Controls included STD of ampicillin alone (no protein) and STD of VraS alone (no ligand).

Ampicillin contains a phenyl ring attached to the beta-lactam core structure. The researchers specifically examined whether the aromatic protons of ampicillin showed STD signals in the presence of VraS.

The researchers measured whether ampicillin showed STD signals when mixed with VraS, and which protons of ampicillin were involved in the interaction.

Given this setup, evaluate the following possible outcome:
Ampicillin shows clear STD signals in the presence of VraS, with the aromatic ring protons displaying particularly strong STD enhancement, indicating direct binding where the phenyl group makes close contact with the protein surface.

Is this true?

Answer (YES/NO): YES